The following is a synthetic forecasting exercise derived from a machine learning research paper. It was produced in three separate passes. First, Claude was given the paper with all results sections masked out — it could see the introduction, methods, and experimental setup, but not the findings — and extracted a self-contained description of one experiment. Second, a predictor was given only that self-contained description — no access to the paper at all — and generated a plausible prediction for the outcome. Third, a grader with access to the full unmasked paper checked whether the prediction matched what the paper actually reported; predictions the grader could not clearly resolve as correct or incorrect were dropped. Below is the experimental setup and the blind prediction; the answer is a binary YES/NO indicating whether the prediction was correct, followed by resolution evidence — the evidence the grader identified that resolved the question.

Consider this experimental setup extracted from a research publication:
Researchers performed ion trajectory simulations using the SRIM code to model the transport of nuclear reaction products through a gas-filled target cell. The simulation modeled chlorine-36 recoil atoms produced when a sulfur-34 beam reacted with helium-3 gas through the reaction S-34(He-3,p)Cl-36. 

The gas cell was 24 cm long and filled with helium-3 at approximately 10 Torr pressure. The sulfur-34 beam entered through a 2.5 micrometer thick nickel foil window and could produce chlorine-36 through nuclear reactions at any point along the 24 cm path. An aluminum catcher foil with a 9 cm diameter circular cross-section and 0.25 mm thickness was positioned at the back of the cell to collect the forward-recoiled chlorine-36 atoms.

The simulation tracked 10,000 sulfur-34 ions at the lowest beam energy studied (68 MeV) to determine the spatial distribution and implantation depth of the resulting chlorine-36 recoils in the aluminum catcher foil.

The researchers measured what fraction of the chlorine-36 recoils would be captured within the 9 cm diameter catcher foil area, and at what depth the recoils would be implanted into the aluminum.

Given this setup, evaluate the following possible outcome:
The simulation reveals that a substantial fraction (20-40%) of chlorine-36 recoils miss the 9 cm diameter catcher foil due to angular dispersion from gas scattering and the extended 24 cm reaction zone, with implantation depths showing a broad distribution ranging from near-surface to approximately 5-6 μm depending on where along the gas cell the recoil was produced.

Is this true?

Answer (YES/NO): NO